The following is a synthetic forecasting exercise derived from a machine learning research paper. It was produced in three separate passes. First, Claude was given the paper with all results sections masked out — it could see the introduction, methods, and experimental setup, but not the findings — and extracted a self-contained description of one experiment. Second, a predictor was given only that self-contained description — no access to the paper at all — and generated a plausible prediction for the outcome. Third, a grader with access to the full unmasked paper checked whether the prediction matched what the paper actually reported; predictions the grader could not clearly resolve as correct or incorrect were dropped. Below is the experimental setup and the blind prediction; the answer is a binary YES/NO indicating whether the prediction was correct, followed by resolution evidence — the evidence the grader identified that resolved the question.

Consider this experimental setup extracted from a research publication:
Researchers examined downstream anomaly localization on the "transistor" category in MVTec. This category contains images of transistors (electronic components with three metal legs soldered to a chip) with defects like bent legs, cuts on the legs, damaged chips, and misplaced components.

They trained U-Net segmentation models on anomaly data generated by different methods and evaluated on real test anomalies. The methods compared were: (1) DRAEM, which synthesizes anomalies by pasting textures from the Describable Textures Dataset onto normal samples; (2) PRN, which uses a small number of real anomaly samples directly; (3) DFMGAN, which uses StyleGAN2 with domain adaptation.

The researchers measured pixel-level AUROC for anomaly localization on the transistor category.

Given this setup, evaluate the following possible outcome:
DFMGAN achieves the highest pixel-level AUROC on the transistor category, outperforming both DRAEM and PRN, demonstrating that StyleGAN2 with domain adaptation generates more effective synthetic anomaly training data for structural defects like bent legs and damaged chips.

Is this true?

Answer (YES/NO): NO